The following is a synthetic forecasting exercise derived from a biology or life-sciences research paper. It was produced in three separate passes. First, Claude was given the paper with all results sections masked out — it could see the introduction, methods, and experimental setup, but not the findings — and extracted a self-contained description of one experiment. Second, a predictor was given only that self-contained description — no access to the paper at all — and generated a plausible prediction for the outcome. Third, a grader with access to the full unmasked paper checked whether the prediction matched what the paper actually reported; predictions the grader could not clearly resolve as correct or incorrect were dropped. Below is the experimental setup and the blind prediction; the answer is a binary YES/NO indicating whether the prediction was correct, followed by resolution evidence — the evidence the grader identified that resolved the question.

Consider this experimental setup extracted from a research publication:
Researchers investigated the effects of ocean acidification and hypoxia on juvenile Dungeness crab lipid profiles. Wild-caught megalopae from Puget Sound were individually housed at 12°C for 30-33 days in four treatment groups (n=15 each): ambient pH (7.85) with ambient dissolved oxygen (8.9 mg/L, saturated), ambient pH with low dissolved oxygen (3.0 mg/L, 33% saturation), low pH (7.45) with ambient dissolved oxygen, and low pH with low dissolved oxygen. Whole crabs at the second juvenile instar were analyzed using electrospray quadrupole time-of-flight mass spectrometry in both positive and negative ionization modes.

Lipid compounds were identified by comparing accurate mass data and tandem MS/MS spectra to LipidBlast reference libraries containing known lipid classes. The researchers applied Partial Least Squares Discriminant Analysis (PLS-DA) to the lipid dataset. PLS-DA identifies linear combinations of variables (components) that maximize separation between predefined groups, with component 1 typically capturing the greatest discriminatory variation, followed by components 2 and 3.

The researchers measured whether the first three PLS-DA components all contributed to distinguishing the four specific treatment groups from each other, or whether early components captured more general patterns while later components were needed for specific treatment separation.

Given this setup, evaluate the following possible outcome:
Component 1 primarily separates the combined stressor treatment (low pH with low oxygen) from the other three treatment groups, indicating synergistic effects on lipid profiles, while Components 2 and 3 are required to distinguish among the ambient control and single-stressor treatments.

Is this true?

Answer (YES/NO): NO